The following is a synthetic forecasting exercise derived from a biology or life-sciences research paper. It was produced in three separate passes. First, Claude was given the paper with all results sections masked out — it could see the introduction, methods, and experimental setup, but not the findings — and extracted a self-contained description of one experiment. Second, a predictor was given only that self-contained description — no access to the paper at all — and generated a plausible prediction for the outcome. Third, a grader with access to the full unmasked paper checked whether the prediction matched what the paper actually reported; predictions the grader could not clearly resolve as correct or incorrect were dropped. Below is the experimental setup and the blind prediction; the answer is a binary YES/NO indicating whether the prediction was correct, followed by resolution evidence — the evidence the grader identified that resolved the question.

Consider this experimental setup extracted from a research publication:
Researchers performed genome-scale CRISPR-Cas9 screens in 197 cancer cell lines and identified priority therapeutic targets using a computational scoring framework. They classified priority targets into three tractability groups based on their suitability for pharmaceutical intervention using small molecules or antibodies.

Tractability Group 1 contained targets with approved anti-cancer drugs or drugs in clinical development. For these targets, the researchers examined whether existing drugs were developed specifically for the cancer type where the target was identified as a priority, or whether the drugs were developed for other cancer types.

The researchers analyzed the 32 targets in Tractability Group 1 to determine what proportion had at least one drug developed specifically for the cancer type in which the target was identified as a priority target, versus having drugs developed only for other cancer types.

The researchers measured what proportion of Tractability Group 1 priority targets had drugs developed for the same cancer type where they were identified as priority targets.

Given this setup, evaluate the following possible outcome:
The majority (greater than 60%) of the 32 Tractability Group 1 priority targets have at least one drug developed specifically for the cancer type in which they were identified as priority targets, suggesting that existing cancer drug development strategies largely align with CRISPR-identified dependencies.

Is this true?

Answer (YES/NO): NO